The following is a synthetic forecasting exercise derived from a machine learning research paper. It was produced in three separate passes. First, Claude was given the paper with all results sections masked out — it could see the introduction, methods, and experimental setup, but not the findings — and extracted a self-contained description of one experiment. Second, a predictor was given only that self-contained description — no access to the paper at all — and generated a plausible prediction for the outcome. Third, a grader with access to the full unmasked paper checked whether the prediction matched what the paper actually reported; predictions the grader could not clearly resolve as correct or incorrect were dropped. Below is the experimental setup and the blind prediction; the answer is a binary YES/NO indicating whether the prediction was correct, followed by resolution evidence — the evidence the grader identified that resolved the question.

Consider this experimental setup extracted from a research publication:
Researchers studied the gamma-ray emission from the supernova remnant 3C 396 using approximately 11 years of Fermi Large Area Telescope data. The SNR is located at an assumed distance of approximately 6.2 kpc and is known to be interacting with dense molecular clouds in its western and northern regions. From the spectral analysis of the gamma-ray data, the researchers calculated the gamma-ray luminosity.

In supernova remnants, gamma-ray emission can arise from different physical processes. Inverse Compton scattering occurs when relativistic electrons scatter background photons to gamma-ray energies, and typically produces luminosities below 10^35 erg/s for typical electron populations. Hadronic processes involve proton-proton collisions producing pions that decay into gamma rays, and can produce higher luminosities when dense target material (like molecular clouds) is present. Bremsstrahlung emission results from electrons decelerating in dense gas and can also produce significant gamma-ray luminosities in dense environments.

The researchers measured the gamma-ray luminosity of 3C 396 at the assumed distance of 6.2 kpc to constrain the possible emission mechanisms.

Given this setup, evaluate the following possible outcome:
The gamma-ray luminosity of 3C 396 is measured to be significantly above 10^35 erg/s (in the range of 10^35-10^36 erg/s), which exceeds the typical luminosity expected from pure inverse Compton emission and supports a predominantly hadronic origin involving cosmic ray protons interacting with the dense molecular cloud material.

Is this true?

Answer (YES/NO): NO